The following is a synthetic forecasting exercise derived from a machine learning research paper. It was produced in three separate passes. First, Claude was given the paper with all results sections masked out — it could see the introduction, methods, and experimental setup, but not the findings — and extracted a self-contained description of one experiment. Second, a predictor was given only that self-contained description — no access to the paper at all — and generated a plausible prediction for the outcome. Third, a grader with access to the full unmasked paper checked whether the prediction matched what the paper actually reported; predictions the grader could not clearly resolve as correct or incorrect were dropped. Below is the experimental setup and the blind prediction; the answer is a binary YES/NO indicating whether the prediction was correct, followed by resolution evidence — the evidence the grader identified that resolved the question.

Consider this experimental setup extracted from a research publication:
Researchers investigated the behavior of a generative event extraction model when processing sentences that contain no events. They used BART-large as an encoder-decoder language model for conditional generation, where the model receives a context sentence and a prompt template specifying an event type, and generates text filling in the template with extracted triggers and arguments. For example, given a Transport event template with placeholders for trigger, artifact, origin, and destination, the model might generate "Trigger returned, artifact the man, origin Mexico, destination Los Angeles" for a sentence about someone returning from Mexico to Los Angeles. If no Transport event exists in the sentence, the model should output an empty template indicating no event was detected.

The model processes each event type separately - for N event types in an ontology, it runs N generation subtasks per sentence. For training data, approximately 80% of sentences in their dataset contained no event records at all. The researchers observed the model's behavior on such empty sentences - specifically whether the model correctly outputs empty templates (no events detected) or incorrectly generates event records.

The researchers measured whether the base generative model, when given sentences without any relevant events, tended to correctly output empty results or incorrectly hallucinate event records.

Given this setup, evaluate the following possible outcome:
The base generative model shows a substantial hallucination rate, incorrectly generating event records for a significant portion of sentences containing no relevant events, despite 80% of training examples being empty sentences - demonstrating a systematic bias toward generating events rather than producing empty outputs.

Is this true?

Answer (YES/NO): YES